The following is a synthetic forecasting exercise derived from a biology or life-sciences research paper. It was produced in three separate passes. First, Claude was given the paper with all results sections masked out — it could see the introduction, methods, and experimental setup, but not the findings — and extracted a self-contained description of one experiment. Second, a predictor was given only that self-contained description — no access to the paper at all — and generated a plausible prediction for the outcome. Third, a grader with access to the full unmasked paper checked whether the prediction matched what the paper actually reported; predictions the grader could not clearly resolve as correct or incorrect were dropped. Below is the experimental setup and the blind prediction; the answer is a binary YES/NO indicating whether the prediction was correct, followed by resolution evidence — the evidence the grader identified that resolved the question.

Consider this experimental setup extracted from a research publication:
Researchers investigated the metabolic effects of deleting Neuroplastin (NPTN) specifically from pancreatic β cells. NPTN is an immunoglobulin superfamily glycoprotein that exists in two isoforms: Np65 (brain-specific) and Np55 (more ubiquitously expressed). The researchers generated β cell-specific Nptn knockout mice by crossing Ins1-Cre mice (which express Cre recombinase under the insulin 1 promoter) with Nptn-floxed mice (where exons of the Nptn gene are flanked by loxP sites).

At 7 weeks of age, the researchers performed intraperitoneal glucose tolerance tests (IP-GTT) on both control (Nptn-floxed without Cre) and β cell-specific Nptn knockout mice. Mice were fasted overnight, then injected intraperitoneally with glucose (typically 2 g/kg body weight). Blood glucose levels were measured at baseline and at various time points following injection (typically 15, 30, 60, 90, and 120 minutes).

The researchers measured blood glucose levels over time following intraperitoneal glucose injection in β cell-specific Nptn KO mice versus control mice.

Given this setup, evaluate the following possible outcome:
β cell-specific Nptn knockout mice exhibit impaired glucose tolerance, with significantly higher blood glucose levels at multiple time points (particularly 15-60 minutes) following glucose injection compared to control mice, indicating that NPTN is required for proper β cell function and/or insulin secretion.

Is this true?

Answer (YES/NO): NO